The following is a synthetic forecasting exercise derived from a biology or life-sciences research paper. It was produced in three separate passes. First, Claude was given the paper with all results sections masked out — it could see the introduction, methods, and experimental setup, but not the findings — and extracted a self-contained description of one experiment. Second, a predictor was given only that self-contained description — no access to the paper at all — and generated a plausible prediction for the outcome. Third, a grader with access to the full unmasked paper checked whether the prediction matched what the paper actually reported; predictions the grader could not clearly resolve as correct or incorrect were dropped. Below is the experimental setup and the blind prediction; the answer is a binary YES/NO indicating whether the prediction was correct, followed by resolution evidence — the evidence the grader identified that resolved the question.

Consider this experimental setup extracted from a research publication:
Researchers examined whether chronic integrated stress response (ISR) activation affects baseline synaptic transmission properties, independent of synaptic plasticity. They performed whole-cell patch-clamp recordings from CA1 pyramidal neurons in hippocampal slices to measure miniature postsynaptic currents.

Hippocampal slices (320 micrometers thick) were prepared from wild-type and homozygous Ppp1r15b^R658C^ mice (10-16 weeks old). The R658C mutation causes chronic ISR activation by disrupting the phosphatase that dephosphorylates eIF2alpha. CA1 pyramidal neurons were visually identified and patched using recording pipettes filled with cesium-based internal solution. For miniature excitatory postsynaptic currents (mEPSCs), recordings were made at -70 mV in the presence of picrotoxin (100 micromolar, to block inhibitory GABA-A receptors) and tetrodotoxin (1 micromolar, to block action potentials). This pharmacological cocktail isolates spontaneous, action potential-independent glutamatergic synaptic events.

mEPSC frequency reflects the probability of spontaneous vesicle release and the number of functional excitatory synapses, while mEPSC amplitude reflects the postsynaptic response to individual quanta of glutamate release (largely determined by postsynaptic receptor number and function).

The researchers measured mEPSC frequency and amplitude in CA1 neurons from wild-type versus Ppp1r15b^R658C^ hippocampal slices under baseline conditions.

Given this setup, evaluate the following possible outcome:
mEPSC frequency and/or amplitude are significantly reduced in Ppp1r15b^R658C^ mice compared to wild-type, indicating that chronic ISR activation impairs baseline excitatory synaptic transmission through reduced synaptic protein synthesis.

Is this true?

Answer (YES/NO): NO